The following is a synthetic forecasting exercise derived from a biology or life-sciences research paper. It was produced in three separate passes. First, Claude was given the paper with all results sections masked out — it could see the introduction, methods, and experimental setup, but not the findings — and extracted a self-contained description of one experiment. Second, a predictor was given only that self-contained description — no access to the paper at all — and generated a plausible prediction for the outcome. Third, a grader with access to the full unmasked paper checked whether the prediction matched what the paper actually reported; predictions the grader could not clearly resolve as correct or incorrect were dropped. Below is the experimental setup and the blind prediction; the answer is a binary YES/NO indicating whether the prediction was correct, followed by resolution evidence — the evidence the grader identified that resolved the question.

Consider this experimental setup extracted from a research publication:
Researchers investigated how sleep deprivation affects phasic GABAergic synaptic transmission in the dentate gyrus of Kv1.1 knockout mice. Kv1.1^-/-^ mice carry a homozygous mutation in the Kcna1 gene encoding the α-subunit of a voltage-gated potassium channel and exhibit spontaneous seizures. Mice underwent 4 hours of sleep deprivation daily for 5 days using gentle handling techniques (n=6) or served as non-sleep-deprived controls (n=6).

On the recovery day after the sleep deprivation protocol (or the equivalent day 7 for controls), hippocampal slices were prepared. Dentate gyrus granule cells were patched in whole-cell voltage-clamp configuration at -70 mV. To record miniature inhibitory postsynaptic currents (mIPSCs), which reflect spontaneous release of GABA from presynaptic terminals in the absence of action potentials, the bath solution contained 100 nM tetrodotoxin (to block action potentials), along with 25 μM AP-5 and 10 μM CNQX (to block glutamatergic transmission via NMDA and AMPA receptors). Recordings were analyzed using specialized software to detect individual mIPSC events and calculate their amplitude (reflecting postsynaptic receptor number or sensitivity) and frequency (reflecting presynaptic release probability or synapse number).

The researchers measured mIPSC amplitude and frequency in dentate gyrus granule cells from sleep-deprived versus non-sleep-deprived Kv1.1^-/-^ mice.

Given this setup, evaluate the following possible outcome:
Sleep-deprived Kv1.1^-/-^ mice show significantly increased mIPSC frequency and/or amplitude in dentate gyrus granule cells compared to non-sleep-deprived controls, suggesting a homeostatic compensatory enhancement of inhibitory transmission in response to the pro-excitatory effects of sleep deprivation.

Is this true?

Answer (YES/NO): NO